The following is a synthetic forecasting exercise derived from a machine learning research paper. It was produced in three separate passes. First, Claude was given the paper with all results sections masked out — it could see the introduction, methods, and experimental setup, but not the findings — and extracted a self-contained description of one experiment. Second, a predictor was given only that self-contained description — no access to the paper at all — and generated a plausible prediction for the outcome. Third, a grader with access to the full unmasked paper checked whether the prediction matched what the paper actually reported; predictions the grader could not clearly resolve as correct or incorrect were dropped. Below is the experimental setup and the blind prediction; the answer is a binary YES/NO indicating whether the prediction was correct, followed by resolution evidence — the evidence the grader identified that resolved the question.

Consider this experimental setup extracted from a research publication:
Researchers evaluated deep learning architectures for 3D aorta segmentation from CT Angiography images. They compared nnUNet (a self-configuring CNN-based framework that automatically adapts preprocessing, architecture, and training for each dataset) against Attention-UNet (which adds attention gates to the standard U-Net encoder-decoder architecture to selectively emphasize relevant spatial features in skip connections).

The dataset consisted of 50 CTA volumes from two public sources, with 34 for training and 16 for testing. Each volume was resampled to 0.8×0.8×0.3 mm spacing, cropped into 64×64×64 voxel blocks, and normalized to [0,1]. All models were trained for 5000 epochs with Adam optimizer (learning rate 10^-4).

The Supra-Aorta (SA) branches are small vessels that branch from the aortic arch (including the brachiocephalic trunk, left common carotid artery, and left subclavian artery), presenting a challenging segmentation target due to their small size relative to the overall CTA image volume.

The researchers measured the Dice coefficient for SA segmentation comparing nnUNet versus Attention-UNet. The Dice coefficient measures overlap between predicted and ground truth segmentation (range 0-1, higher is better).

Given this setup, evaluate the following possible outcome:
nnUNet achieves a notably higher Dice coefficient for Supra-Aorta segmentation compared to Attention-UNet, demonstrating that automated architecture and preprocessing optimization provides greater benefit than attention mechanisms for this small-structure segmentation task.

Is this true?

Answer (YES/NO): NO